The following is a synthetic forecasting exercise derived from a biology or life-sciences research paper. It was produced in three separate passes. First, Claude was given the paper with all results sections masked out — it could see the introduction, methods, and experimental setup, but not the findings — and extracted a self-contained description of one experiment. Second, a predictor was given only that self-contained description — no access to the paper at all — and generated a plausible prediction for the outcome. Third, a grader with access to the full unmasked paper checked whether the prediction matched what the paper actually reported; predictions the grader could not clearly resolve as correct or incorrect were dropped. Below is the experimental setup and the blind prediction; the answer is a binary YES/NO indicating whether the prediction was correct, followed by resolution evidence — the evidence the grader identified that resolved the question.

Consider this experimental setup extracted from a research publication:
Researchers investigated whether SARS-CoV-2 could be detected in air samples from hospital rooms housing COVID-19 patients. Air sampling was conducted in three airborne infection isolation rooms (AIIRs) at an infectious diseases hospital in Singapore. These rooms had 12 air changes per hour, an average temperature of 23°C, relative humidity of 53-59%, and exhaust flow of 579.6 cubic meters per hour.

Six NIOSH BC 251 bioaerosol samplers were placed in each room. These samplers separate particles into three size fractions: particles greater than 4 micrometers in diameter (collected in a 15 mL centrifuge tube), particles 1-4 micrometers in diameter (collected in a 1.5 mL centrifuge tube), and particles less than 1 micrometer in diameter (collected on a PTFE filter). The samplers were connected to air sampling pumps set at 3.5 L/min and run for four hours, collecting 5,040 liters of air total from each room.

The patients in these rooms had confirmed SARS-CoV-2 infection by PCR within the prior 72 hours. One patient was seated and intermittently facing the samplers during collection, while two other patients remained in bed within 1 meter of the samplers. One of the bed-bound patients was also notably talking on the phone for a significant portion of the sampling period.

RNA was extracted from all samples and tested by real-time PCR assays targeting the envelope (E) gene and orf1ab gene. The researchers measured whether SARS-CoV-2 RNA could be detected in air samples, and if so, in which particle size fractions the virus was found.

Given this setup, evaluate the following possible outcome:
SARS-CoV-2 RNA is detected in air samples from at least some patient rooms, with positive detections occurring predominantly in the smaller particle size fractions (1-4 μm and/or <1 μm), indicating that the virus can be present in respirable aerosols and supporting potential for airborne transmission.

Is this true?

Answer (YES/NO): NO